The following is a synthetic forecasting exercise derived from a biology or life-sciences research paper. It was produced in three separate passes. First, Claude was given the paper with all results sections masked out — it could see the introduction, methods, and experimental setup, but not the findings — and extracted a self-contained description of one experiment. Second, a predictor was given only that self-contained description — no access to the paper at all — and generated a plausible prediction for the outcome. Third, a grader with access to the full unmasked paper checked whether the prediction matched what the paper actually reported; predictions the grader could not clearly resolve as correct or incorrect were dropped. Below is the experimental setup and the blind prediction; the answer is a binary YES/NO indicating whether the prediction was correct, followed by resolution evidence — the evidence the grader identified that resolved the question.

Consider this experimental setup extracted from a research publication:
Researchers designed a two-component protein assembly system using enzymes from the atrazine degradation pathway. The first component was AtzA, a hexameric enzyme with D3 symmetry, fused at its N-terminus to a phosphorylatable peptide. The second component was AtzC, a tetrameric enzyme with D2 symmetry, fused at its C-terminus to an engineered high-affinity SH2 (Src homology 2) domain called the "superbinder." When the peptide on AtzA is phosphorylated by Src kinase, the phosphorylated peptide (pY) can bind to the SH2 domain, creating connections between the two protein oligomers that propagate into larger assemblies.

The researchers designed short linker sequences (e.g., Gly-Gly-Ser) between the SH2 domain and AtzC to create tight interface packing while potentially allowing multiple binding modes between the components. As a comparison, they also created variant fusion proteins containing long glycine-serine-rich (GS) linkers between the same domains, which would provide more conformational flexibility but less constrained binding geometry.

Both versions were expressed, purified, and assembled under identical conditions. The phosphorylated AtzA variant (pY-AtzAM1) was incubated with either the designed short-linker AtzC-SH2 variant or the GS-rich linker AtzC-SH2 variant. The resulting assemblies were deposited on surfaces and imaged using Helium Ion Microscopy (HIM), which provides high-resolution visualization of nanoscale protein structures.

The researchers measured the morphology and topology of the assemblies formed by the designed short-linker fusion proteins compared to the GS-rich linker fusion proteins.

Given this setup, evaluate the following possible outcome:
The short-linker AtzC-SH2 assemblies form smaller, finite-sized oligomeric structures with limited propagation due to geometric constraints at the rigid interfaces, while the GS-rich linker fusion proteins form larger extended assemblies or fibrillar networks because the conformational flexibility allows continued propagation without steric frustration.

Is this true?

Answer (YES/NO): NO